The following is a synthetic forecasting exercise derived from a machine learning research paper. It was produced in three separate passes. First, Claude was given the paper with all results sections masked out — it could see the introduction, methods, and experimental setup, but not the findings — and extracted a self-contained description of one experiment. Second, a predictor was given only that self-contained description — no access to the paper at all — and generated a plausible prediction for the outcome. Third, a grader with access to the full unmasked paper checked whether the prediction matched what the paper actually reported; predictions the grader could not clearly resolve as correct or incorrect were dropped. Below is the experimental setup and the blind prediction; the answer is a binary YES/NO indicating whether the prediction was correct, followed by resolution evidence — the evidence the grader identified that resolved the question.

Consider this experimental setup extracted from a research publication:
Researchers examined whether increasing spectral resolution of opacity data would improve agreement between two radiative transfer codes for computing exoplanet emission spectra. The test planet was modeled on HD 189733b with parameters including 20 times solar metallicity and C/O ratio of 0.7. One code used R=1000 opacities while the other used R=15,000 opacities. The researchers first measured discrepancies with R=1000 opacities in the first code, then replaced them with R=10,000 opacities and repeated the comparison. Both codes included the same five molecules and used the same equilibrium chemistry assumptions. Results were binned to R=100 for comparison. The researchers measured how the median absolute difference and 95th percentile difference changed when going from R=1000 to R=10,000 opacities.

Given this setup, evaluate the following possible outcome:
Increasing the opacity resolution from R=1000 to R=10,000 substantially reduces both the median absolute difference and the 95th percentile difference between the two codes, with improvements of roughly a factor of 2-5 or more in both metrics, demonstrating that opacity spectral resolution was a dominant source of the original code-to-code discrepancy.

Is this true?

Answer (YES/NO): NO